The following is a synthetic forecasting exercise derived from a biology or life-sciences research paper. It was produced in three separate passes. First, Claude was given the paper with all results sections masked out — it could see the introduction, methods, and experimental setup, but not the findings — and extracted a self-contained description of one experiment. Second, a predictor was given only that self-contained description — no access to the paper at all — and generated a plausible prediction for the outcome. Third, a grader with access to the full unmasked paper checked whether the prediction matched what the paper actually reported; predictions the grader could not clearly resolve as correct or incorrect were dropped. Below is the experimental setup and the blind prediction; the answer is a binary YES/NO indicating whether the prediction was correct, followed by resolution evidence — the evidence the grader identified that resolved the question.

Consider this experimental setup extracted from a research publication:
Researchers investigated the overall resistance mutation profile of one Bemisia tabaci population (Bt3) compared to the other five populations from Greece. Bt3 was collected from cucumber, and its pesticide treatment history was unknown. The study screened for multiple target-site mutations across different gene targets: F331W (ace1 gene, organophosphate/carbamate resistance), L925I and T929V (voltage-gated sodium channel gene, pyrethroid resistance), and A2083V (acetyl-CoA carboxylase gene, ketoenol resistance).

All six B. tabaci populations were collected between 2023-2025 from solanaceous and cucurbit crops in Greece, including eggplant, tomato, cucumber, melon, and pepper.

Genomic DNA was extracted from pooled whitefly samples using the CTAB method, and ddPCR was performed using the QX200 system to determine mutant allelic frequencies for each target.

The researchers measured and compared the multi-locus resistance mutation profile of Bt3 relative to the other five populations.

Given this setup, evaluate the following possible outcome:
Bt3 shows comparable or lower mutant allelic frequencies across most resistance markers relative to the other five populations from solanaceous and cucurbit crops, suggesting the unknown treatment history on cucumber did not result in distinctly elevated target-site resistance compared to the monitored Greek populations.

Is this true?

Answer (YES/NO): YES